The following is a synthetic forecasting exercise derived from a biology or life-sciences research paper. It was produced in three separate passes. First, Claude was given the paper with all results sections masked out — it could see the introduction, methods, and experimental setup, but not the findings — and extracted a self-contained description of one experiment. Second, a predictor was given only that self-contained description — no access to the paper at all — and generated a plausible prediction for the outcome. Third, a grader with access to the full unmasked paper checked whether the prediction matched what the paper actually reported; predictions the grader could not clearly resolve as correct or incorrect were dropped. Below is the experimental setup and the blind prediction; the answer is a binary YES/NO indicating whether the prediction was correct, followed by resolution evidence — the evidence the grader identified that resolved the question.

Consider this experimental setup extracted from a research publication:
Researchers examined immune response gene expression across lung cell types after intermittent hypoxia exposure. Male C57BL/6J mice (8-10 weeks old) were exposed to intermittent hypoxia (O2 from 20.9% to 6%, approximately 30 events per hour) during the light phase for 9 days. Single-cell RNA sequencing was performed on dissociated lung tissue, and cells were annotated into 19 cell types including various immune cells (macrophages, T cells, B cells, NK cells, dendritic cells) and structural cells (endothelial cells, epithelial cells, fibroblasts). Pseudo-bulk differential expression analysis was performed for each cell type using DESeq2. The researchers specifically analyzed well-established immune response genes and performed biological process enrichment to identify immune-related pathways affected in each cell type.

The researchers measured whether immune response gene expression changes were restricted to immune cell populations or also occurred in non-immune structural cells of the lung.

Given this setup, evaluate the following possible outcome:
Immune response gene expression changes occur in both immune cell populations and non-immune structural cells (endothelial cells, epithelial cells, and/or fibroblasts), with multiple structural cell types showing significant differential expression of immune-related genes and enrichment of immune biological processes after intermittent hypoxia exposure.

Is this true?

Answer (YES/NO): NO